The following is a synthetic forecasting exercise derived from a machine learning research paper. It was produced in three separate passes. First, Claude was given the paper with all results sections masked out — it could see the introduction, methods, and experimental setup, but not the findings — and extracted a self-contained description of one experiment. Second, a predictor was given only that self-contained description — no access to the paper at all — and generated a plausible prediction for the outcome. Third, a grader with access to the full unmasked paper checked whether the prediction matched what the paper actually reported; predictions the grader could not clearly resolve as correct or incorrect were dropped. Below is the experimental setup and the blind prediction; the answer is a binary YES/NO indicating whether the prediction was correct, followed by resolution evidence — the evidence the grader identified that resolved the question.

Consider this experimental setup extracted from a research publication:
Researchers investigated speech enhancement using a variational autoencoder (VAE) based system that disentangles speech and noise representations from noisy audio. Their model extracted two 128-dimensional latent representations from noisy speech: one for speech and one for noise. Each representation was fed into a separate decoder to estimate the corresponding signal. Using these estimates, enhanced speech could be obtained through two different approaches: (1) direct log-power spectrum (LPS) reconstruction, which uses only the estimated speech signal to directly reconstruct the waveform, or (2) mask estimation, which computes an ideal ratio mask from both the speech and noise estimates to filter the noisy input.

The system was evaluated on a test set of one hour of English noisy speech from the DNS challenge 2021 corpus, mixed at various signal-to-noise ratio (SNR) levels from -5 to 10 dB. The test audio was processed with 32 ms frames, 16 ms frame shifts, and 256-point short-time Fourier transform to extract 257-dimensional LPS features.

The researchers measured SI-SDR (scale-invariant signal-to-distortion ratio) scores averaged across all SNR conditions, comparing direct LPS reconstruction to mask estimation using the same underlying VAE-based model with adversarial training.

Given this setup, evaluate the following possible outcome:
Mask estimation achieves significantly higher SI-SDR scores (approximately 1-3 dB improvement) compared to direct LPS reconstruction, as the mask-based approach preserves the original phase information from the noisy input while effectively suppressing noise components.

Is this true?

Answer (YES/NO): YES